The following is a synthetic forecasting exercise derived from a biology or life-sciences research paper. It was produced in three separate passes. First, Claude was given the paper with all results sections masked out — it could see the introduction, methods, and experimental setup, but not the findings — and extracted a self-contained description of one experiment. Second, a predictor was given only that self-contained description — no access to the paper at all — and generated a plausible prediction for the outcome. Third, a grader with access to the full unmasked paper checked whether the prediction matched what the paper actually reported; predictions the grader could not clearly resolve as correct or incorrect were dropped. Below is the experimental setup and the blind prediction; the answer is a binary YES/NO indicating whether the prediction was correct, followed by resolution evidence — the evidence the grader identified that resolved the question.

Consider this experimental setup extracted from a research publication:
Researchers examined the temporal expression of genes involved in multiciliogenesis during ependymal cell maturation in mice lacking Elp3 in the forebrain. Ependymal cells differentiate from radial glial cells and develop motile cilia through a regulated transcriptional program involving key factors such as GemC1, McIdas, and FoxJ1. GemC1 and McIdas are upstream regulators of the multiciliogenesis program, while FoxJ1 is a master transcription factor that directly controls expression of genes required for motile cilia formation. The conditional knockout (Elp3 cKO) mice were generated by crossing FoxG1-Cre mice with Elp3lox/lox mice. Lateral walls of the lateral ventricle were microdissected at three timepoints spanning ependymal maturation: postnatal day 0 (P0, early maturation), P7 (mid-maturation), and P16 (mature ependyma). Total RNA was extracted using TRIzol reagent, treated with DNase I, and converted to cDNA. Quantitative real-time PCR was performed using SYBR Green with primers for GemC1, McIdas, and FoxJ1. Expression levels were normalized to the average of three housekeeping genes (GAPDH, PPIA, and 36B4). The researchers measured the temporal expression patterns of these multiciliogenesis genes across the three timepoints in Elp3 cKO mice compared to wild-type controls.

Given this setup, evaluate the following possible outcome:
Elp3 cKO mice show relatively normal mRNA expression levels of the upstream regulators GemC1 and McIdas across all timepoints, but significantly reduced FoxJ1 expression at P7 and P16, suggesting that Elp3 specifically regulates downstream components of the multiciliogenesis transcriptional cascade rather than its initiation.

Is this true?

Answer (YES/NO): NO